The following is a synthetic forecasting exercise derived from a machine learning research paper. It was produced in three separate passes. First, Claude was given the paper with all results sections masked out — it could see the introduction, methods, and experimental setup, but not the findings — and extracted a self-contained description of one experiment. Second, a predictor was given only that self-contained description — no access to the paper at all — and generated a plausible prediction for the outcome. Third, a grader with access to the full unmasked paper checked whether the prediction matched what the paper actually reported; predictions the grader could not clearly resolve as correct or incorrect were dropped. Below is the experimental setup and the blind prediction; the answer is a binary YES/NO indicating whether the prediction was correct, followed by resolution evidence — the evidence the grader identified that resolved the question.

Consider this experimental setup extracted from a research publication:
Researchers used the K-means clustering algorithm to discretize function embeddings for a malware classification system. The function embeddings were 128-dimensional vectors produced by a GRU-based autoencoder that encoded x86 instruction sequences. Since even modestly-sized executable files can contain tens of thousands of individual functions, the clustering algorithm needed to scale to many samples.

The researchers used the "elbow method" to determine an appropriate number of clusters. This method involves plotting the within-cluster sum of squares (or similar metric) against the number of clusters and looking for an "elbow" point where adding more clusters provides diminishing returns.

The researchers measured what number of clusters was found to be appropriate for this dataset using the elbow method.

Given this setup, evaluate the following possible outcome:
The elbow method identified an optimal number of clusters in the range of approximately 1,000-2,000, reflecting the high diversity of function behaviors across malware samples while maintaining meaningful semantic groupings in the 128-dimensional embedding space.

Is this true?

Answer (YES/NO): NO